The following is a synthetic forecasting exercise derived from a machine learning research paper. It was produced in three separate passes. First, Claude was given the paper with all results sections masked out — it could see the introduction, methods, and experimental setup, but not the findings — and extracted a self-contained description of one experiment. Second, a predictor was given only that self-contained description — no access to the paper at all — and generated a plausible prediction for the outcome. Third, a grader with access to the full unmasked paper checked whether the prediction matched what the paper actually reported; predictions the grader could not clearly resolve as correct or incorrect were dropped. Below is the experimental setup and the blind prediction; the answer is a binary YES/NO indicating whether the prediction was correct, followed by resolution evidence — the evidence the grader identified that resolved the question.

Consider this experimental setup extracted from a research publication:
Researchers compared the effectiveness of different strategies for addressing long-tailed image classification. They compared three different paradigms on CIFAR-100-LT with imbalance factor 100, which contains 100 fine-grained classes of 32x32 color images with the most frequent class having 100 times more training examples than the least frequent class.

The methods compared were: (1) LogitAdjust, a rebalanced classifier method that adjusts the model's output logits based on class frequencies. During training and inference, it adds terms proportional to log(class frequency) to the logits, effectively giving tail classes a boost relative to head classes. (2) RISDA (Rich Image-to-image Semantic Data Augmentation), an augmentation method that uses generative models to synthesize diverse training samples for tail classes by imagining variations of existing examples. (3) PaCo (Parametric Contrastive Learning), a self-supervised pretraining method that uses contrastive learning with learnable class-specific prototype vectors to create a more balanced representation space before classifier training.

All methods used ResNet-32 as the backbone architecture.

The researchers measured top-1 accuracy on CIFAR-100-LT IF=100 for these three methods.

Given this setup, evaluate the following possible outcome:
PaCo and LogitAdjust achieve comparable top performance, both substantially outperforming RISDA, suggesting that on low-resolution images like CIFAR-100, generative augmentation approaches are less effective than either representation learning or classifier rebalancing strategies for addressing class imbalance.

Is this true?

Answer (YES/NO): NO